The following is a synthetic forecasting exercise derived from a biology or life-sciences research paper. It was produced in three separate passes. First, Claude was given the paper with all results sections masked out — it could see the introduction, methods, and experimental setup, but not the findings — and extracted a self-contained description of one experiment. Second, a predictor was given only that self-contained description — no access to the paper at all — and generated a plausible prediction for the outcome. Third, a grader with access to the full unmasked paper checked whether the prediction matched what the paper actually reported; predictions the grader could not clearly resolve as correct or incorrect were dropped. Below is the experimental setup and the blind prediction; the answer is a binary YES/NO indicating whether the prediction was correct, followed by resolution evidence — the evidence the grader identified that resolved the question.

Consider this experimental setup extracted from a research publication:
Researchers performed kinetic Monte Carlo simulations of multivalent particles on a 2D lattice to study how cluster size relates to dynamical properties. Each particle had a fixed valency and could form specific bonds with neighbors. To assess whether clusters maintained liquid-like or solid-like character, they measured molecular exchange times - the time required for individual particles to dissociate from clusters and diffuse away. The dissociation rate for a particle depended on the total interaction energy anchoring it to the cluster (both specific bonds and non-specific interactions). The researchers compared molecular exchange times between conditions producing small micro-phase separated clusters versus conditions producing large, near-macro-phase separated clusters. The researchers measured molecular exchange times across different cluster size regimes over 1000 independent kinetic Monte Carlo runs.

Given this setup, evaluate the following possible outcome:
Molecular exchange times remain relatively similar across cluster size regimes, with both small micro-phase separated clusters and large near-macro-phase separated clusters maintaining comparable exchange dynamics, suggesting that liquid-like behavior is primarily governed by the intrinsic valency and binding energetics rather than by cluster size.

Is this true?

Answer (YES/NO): NO